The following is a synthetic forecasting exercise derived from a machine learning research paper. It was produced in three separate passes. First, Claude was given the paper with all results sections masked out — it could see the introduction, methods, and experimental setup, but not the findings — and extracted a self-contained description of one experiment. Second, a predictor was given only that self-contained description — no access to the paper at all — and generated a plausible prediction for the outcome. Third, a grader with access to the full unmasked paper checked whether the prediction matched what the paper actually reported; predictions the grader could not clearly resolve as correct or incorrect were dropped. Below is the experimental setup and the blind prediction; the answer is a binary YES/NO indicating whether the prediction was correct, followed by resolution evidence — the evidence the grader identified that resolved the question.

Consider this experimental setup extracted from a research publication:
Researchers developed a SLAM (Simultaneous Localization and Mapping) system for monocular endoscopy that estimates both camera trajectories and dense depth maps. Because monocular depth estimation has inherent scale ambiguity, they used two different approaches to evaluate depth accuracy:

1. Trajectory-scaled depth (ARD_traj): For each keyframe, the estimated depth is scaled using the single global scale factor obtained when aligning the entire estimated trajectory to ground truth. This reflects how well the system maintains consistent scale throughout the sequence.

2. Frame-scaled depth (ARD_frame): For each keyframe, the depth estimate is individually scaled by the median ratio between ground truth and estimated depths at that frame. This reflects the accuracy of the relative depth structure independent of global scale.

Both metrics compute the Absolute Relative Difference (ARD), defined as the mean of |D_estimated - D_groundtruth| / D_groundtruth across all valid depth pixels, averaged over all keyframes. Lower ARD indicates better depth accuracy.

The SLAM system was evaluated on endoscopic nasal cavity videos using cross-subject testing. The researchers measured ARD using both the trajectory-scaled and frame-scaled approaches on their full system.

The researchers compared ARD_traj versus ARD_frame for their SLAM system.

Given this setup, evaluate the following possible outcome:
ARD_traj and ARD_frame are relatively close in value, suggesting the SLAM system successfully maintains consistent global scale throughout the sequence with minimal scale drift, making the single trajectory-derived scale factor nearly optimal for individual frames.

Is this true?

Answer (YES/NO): NO